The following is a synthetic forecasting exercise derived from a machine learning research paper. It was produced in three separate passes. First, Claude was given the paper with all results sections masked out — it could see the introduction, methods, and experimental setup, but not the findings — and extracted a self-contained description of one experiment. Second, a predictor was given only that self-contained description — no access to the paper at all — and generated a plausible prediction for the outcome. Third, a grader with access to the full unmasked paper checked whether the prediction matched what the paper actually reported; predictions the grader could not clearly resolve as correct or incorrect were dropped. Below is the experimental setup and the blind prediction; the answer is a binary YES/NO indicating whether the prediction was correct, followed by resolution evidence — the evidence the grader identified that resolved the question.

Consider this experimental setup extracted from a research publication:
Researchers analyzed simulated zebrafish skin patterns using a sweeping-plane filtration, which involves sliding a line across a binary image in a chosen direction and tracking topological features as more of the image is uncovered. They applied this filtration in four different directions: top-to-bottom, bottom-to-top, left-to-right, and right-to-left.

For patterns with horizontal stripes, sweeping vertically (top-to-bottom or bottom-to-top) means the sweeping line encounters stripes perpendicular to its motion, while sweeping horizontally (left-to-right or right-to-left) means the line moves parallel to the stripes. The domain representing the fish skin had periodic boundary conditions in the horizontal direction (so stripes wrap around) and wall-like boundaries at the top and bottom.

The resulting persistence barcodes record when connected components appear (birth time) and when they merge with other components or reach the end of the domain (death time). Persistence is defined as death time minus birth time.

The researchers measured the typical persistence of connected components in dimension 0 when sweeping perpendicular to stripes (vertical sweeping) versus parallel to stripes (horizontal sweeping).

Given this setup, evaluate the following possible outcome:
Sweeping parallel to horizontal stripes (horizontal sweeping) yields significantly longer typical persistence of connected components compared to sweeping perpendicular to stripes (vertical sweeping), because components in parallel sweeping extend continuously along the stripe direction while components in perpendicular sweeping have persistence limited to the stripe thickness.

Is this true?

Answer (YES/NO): YES